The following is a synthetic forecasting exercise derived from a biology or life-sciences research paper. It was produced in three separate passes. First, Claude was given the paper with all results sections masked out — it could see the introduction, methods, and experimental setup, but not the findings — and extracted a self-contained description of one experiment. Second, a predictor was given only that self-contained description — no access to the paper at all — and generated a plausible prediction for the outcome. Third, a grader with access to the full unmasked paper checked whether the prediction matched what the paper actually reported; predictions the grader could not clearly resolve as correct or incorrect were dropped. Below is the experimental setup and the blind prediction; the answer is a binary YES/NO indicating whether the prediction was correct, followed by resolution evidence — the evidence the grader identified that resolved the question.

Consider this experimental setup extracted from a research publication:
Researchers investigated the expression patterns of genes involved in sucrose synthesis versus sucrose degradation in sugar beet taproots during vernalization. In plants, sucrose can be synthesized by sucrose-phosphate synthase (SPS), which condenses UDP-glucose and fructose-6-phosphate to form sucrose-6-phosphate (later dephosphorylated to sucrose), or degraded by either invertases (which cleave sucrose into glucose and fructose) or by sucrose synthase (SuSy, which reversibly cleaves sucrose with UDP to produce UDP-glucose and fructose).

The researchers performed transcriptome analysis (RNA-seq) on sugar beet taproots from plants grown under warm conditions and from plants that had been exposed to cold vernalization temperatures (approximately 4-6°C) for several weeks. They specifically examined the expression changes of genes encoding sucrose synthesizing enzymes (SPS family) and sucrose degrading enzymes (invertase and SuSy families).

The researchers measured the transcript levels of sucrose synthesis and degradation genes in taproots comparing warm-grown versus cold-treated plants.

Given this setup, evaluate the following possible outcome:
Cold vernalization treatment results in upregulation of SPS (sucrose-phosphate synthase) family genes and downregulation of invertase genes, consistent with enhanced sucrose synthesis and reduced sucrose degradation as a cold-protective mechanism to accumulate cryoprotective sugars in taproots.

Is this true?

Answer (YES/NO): NO